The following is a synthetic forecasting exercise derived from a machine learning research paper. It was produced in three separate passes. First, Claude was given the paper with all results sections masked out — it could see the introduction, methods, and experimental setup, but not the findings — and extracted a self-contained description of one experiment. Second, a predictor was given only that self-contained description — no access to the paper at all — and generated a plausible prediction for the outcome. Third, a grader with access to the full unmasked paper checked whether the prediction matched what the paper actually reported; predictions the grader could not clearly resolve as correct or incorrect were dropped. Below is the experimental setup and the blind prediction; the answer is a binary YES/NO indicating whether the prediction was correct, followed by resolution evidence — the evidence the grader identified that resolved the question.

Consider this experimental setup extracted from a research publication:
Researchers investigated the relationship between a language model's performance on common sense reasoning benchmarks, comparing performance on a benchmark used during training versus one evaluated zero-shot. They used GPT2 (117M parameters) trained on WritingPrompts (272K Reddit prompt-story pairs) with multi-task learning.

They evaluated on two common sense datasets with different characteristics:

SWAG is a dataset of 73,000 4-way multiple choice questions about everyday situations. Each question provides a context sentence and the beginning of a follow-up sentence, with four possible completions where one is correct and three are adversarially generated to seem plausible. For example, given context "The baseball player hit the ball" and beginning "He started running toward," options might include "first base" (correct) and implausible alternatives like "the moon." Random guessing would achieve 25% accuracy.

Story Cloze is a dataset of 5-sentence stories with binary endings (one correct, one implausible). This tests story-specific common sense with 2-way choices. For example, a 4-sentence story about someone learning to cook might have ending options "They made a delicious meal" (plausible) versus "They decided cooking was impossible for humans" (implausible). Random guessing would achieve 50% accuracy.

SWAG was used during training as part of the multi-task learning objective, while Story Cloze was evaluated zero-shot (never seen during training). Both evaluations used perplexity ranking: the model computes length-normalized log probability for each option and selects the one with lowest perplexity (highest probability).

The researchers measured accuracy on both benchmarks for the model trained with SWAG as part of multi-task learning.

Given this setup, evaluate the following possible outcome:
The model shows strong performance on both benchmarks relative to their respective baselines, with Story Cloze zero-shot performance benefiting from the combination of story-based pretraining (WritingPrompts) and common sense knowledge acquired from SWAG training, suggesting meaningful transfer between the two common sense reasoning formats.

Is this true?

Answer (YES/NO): NO